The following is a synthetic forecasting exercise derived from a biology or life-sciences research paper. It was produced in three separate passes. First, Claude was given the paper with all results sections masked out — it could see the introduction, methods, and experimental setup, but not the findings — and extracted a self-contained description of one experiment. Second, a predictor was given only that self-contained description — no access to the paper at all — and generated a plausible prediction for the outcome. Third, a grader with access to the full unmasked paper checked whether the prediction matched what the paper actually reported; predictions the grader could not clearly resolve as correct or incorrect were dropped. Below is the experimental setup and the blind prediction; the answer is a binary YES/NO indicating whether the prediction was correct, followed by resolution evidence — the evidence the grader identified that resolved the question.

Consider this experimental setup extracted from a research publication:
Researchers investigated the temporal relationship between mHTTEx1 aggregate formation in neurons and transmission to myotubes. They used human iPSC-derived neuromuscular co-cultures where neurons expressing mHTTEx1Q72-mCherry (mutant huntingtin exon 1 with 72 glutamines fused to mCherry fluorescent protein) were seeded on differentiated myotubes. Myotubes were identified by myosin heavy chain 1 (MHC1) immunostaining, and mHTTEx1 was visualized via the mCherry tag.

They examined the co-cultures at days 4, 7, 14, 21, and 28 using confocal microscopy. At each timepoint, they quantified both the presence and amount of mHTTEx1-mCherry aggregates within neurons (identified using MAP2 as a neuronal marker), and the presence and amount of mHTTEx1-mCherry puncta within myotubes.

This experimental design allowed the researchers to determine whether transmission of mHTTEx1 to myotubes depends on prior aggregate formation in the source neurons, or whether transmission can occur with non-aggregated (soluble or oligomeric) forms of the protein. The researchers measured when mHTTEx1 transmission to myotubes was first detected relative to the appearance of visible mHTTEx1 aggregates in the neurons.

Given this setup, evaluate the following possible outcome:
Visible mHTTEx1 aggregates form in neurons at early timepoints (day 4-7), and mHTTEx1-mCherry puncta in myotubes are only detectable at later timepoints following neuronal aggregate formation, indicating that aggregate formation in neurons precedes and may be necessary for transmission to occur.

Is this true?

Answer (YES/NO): NO